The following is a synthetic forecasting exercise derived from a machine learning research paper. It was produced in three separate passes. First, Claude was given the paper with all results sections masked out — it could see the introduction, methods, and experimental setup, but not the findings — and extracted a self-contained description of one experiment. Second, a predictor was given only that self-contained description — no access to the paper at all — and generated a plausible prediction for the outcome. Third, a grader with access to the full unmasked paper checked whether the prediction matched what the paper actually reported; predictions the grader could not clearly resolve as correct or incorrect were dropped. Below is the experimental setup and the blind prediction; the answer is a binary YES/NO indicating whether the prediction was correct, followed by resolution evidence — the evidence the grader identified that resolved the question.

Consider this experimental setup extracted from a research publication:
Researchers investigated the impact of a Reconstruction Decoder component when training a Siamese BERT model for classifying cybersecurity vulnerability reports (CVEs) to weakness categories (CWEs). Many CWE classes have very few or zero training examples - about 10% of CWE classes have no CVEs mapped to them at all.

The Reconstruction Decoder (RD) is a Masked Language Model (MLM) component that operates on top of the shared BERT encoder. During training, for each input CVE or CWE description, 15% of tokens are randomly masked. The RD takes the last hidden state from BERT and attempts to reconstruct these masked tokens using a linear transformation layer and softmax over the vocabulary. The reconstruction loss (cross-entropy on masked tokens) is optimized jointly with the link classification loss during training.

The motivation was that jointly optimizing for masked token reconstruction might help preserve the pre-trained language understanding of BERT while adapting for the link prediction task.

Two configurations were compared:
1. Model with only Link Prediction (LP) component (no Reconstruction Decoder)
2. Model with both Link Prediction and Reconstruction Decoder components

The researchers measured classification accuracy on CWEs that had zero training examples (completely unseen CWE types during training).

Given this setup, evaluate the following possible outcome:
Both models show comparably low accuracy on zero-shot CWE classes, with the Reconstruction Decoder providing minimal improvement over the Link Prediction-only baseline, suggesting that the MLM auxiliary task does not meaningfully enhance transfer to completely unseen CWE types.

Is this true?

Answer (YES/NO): NO